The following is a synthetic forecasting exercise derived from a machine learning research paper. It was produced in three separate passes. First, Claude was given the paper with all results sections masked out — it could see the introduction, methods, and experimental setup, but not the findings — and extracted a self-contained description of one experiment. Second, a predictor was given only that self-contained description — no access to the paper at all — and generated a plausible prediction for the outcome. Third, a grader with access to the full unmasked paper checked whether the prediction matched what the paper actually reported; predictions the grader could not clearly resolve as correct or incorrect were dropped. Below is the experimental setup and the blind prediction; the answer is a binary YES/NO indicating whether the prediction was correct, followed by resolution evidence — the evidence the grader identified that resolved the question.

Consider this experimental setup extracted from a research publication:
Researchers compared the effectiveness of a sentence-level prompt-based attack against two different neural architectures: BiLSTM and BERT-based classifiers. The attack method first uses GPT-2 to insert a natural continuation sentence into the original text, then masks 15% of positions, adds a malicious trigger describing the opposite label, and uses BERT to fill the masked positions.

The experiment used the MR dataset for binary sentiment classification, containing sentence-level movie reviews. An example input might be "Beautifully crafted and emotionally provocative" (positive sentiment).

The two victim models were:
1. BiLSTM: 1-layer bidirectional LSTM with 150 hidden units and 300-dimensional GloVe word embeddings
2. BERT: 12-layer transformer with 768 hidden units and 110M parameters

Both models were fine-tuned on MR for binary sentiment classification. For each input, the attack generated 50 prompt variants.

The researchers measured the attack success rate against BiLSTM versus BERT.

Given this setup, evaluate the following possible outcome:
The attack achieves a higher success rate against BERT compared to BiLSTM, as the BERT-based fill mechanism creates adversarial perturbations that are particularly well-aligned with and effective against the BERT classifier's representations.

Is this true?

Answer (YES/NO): NO